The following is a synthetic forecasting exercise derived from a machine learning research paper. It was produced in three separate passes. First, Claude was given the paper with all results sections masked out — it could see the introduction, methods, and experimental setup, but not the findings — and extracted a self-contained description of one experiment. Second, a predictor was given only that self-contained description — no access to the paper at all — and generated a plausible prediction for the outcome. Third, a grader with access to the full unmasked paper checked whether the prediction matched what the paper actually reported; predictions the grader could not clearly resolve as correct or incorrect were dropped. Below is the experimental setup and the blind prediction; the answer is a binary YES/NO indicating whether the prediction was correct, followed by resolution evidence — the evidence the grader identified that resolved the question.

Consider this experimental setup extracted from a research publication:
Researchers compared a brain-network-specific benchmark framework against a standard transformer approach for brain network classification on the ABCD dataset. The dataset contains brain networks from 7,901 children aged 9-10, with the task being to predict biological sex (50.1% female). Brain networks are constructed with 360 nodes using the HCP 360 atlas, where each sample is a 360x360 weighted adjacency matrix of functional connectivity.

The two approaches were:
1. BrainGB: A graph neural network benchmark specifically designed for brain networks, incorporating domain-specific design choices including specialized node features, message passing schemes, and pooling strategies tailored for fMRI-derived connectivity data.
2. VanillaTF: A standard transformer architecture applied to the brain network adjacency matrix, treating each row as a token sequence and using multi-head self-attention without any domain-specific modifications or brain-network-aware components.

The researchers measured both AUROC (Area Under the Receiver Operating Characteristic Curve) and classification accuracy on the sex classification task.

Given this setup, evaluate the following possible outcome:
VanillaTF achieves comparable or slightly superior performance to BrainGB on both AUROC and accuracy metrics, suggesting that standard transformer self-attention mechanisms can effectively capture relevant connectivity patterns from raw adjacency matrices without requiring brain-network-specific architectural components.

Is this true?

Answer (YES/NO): YES